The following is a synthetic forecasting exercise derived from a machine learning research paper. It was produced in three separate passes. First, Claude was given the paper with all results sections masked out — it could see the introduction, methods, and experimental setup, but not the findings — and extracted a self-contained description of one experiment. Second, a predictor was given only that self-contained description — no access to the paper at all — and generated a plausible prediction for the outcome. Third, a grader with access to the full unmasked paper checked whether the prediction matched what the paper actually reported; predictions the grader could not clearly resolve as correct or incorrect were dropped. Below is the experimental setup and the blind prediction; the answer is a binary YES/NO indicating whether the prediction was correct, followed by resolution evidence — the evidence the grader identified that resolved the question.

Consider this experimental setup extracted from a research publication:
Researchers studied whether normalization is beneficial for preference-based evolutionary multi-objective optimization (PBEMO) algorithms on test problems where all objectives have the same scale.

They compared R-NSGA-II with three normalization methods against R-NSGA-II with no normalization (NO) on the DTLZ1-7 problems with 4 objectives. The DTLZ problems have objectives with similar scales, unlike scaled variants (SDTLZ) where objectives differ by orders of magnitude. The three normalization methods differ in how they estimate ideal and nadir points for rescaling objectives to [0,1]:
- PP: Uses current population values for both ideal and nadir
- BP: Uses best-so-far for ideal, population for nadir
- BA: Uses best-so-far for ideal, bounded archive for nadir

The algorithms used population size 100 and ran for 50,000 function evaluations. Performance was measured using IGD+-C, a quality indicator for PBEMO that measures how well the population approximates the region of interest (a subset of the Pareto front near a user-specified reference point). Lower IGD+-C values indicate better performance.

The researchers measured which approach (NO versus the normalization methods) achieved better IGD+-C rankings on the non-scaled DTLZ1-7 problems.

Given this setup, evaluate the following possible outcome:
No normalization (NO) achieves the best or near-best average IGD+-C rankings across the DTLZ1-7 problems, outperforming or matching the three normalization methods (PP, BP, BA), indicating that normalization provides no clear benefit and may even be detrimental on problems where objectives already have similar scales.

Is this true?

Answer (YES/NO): NO